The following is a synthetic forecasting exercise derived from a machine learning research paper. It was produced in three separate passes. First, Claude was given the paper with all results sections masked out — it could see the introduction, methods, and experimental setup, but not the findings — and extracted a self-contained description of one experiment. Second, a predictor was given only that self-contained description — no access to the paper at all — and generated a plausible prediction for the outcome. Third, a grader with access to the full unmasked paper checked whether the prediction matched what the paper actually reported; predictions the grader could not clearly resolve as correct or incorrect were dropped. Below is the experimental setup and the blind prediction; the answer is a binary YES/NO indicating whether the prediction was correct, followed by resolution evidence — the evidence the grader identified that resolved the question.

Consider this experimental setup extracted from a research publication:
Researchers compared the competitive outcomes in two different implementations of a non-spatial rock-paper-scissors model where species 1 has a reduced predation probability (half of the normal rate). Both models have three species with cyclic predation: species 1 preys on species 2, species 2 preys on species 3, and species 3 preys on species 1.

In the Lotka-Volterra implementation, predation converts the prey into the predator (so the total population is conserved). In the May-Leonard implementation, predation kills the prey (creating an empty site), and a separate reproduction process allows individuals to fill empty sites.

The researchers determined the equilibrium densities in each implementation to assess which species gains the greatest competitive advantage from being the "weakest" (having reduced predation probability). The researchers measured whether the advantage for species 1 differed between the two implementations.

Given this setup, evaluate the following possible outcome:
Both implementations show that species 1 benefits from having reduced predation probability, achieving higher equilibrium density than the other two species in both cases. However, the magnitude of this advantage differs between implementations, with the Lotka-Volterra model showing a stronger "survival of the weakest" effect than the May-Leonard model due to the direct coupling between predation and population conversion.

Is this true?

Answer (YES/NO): NO